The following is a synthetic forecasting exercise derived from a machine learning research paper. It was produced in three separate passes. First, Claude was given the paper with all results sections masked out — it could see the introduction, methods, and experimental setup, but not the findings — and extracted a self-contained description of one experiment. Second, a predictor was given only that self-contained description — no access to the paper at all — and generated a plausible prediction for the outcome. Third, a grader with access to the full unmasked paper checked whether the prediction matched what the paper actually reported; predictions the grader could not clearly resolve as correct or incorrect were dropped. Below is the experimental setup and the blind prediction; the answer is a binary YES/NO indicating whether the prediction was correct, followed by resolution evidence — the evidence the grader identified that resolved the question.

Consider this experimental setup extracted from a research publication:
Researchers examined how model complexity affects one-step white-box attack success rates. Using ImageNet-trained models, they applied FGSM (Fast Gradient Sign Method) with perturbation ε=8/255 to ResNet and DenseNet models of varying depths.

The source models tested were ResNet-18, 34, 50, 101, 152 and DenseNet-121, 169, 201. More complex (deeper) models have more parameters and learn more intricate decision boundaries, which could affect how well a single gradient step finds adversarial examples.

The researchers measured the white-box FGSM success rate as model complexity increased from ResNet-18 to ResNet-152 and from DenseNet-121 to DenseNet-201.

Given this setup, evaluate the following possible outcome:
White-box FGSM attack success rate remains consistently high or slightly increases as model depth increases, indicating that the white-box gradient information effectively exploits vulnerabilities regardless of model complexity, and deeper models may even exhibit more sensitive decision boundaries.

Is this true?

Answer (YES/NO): NO